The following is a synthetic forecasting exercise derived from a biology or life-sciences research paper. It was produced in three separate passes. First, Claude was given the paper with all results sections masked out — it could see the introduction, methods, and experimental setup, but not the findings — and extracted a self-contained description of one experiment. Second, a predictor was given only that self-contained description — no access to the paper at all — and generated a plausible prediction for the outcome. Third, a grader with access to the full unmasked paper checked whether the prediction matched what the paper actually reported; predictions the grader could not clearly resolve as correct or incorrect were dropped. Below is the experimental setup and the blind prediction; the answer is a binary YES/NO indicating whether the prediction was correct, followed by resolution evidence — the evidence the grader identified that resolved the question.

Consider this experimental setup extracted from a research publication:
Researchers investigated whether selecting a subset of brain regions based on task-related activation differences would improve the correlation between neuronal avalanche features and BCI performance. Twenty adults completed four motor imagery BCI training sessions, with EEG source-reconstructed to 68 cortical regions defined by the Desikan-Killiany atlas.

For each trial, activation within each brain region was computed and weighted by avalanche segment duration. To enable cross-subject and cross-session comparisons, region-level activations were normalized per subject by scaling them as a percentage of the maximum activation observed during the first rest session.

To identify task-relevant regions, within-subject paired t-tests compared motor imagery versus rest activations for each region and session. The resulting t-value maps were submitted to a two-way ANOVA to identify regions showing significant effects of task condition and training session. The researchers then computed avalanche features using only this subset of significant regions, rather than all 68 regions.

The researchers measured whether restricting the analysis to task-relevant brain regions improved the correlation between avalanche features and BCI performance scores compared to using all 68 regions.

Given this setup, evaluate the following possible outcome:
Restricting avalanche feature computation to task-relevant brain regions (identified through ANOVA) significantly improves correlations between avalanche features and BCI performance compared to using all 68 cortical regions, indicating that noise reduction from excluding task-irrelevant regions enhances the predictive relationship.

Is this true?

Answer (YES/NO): NO